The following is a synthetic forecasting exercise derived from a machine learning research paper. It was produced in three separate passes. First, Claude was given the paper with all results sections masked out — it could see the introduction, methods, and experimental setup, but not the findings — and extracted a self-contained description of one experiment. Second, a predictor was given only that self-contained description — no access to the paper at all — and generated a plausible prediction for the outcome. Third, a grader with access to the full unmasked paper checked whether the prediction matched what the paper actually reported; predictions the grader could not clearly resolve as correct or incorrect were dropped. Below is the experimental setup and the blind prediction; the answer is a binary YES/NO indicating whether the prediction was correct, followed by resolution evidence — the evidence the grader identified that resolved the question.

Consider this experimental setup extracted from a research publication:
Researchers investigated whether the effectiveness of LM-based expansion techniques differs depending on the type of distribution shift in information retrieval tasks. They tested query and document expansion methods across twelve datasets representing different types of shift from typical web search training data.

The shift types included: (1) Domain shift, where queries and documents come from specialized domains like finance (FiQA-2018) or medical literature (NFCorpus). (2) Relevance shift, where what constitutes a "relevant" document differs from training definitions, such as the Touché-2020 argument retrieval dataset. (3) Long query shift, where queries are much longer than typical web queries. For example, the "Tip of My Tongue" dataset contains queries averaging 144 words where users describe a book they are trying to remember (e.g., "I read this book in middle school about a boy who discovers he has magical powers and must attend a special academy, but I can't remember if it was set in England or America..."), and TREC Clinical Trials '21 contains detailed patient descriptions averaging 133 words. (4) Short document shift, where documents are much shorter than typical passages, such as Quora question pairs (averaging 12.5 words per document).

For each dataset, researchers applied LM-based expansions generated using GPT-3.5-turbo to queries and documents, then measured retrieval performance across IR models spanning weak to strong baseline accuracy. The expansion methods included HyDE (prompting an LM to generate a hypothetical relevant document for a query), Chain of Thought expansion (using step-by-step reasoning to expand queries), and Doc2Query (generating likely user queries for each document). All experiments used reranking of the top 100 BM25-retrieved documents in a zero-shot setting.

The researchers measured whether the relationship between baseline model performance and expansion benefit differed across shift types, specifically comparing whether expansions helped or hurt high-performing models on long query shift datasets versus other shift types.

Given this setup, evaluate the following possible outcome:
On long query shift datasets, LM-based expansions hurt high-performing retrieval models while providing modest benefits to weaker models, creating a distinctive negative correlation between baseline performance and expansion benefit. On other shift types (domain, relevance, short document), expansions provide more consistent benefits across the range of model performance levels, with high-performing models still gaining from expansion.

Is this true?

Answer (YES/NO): NO